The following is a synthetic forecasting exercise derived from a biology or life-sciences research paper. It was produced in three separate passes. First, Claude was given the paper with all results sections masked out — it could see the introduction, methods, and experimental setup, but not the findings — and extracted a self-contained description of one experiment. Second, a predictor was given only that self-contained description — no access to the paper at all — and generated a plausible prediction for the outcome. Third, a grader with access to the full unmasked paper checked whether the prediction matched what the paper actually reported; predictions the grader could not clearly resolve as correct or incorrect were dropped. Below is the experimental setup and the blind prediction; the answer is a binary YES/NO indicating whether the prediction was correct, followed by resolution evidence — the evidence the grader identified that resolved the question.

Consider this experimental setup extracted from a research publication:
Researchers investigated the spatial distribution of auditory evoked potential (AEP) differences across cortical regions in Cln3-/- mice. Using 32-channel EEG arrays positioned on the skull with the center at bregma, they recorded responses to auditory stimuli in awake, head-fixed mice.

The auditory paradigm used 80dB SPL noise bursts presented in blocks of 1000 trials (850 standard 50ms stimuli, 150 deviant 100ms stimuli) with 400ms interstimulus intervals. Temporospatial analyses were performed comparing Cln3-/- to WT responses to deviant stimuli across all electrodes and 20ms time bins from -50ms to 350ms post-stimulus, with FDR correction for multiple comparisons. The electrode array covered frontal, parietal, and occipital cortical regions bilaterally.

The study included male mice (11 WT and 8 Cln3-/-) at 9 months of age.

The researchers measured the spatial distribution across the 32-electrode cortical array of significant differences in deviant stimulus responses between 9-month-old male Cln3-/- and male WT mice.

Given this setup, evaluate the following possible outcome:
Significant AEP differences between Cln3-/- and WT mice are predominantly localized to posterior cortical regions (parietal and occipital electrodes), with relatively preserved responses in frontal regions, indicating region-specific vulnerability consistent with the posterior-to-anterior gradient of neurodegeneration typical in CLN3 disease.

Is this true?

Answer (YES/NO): NO